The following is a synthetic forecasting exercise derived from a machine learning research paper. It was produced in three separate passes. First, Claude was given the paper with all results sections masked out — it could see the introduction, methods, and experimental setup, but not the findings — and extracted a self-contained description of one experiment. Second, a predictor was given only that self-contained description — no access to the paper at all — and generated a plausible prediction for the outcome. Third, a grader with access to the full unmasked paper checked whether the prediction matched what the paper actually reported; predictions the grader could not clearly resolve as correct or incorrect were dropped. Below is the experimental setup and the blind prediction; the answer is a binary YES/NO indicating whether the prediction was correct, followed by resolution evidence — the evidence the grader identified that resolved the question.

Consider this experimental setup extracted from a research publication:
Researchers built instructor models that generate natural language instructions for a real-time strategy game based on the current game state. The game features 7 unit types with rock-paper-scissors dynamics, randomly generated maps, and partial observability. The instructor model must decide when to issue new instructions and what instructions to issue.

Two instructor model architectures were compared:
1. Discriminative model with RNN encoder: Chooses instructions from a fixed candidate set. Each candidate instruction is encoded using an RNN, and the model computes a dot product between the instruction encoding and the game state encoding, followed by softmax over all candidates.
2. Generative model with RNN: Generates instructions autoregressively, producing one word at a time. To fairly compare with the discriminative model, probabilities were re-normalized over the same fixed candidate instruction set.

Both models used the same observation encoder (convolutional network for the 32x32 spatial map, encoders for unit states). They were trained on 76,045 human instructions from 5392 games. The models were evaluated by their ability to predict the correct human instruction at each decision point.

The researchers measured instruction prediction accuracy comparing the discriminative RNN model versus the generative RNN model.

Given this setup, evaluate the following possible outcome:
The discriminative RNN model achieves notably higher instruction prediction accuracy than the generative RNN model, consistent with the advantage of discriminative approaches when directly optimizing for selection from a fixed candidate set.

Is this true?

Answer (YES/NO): YES